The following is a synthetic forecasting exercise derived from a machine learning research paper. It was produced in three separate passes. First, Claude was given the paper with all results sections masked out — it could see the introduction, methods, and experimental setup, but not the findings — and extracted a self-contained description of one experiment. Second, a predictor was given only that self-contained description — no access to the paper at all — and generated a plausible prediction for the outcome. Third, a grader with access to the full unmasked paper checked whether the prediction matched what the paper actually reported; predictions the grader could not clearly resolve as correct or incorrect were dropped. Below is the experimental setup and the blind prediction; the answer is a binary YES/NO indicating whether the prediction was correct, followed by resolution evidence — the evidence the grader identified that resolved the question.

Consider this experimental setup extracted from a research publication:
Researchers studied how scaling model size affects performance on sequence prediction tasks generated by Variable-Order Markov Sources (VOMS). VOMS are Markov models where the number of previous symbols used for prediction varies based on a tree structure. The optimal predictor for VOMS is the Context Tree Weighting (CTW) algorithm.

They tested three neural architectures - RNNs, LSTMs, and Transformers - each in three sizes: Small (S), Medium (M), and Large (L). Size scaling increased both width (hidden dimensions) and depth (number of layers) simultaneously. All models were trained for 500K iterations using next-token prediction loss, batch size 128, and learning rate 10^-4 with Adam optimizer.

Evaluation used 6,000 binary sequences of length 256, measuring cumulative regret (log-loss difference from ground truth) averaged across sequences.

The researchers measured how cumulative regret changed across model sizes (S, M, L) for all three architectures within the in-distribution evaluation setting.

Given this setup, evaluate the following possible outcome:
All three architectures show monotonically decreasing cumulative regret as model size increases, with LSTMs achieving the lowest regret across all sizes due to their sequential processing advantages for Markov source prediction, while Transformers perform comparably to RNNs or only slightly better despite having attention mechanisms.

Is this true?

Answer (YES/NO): NO